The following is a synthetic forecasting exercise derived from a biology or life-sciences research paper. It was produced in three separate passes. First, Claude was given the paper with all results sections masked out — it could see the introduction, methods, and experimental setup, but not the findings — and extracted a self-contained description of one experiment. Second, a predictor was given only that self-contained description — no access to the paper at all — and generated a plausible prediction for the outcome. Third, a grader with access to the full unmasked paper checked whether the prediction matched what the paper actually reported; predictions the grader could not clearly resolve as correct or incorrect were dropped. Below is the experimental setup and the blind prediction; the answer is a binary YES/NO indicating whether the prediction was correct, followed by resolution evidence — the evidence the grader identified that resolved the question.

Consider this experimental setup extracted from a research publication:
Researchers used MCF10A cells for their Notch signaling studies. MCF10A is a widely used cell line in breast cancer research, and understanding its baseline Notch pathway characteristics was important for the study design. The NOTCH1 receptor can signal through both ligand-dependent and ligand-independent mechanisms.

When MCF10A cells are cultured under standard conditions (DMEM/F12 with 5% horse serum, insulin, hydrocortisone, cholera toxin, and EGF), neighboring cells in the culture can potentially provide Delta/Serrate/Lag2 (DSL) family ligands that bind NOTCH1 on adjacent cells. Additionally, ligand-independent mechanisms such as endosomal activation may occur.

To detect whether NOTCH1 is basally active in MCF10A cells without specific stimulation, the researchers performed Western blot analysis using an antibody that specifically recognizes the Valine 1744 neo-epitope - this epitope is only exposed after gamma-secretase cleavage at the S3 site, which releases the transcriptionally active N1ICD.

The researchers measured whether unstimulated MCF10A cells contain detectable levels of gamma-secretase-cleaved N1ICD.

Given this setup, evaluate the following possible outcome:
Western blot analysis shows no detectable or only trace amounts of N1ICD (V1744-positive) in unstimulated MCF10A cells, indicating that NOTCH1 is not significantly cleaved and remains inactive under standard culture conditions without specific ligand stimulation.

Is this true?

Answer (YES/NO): NO